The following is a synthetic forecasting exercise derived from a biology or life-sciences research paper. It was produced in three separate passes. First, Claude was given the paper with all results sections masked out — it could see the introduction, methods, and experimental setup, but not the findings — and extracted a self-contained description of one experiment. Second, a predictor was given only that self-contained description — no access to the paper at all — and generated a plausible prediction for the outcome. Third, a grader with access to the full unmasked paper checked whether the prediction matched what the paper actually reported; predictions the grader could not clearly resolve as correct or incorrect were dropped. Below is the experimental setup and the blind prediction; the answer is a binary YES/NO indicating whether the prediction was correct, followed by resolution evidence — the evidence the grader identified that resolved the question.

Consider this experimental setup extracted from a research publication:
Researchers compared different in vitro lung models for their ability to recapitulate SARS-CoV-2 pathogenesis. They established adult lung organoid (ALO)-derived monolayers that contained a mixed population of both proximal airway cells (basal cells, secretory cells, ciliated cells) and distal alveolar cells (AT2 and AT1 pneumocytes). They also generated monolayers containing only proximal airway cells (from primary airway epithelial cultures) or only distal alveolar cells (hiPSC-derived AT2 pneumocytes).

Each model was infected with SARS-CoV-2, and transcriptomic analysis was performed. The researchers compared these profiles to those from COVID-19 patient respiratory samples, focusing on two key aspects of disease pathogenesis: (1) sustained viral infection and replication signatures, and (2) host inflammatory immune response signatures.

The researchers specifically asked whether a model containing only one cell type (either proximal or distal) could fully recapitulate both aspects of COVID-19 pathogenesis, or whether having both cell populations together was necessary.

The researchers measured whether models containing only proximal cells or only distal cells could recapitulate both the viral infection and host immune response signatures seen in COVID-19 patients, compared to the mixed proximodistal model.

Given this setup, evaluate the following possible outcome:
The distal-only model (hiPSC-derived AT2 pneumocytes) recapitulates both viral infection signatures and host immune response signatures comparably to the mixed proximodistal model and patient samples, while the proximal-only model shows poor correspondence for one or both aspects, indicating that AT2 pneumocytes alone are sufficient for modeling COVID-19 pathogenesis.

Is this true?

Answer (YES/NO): NO